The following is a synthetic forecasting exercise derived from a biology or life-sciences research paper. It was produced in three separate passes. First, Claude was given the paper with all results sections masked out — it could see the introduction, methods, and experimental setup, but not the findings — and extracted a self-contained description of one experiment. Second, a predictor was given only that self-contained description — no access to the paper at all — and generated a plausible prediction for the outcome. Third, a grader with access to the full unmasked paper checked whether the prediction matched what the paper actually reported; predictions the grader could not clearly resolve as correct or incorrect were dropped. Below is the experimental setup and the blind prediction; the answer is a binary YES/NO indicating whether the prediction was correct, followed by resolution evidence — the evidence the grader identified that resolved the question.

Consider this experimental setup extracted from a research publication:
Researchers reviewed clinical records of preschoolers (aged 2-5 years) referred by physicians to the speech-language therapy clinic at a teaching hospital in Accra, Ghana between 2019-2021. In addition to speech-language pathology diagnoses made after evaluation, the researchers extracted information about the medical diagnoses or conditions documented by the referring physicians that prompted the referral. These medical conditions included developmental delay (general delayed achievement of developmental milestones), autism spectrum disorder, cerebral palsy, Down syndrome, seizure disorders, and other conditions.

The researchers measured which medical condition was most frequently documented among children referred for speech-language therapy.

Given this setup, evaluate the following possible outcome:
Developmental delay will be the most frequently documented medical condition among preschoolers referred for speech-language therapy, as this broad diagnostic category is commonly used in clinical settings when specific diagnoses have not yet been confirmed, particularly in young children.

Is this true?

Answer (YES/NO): YES